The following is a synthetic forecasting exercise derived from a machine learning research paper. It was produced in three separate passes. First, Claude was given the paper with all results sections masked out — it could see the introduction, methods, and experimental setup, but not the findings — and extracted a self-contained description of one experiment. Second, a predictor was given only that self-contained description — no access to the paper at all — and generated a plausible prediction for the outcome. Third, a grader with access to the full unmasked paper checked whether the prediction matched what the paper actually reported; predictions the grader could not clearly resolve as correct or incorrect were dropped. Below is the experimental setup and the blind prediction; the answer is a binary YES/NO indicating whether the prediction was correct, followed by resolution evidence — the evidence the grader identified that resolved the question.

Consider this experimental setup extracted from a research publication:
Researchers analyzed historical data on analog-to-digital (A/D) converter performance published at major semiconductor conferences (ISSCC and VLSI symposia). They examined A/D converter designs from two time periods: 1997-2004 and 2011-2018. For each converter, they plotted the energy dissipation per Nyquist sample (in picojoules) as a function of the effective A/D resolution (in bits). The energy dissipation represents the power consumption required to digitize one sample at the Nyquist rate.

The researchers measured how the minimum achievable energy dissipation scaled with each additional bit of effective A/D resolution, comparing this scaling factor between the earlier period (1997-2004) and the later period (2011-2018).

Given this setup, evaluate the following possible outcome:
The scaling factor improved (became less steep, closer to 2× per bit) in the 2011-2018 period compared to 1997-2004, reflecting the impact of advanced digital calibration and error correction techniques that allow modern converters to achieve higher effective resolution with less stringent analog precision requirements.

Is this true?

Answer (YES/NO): NO